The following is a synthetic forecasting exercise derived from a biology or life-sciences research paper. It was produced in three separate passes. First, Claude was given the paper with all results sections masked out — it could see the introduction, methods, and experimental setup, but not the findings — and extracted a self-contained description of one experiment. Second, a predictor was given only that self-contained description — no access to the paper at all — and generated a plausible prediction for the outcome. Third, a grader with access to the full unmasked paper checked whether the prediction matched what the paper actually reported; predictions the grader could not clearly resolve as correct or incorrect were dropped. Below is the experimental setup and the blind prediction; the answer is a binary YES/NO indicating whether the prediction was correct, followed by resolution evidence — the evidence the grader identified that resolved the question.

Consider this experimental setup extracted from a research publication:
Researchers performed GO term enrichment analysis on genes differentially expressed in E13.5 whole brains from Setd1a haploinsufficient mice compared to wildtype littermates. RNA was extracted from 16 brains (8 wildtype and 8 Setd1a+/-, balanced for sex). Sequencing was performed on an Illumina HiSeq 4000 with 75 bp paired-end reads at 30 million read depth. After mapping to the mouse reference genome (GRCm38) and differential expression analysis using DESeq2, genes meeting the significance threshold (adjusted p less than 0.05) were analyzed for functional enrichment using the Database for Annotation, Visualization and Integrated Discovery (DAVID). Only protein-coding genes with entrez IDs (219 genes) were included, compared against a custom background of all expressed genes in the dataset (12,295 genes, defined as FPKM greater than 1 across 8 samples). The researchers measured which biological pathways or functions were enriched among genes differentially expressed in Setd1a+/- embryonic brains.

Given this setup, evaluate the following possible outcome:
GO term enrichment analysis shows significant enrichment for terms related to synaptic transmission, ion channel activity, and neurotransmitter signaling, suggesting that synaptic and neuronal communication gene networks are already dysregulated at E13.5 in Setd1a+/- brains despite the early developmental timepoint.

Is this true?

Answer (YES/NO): NO